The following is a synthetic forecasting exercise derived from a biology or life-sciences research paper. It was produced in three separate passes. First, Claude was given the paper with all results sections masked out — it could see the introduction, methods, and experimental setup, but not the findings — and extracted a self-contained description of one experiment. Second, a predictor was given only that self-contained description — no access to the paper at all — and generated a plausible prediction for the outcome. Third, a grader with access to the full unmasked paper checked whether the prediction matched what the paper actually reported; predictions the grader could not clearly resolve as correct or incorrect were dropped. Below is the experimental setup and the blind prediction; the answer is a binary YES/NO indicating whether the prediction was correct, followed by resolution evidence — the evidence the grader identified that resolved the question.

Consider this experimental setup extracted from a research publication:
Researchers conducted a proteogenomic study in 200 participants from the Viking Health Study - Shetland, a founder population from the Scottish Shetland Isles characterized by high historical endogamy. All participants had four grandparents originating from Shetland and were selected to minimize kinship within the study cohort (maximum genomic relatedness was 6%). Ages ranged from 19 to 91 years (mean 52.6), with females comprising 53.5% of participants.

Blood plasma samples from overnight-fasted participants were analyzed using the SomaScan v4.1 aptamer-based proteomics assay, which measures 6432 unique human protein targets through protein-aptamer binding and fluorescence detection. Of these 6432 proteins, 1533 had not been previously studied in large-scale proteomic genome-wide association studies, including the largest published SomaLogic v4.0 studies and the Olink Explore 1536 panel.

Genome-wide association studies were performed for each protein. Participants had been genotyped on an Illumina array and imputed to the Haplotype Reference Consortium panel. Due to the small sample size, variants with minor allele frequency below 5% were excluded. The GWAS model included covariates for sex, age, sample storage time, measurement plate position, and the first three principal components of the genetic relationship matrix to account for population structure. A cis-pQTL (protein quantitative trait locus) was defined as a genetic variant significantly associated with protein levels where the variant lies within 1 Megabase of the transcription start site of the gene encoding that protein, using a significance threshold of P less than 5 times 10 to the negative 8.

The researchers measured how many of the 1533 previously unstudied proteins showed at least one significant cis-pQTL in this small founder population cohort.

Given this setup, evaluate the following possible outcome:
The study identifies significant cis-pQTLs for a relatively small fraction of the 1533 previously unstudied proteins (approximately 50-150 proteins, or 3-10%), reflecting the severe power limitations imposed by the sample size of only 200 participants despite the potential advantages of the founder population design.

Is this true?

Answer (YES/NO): NO